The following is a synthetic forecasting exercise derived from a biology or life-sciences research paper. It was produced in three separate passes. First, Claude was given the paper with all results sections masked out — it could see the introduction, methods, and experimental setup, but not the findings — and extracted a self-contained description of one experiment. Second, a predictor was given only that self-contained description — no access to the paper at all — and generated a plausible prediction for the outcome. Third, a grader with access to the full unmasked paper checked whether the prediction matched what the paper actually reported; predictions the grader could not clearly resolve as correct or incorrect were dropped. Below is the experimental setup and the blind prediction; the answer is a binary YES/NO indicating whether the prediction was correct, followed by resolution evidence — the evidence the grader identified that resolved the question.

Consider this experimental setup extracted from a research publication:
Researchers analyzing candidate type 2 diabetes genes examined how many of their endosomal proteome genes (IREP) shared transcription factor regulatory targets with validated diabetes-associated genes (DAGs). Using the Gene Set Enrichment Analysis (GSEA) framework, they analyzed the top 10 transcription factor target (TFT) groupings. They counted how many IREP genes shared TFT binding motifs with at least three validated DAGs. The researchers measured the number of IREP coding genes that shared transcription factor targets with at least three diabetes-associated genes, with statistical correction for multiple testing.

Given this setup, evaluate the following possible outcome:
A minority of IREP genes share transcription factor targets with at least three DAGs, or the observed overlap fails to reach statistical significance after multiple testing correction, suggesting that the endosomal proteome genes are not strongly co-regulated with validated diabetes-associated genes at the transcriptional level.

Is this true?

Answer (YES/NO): NO